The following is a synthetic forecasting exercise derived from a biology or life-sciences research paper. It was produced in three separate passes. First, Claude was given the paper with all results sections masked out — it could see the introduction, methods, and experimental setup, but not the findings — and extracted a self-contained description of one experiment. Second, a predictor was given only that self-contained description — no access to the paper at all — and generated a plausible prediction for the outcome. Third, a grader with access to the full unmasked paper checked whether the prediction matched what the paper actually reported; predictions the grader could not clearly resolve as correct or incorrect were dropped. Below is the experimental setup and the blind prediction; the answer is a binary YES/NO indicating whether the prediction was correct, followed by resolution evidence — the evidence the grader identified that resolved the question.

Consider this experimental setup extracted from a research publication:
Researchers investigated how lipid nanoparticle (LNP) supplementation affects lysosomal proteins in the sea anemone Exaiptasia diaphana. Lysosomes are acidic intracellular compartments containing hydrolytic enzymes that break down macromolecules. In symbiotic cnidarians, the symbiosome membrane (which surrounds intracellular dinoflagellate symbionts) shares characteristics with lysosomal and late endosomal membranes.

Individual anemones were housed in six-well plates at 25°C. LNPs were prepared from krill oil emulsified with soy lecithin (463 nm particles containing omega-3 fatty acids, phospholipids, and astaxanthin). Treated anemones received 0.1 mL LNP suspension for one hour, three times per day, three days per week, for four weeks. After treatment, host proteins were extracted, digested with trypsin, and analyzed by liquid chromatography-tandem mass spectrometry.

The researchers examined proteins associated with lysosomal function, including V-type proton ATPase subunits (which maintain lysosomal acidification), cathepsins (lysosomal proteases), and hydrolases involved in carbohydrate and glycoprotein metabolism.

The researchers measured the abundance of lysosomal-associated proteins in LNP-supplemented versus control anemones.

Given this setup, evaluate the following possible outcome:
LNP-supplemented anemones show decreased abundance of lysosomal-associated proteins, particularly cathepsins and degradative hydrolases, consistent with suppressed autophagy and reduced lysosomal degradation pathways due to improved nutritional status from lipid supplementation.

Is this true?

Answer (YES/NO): NO